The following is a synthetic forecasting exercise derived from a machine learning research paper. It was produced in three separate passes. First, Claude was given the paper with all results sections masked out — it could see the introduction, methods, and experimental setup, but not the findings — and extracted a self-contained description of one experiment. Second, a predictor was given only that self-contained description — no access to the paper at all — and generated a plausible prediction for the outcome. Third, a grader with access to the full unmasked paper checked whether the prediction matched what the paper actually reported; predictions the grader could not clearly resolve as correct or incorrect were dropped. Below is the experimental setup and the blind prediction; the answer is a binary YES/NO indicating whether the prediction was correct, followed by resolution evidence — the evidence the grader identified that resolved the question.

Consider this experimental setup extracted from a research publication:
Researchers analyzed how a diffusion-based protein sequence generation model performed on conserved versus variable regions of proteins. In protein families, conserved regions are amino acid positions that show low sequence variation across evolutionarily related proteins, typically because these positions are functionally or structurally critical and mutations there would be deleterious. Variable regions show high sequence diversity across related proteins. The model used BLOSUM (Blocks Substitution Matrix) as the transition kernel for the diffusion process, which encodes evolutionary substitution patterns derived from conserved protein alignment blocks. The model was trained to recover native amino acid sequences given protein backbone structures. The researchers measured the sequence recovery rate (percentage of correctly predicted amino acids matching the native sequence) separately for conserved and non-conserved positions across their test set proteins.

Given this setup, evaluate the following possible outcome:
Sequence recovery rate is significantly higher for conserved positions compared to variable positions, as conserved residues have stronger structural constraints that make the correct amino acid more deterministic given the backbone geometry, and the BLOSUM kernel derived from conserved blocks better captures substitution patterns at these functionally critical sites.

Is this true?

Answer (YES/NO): YES